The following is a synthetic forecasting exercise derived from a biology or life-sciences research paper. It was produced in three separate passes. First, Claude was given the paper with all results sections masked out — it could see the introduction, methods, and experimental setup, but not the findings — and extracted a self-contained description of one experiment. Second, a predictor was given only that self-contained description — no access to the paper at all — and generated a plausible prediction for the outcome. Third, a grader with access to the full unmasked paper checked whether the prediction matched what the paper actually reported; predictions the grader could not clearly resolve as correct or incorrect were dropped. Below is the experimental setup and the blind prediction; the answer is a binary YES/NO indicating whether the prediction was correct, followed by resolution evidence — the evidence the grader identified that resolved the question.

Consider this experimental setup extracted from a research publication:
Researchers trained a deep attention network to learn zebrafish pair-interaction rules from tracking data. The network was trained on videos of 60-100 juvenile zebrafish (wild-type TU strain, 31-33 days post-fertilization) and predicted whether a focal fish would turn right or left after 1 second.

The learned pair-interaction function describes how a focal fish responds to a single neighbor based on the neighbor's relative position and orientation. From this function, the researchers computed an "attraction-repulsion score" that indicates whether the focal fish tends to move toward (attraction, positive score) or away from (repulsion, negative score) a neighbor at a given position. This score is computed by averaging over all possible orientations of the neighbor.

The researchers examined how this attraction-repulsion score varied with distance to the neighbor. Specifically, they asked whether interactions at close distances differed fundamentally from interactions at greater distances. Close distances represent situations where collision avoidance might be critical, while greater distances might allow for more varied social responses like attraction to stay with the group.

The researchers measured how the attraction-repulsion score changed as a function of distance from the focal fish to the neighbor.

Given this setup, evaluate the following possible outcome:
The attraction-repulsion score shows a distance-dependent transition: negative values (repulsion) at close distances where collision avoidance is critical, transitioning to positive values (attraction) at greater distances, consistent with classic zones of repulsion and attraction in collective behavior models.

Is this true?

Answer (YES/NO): YES